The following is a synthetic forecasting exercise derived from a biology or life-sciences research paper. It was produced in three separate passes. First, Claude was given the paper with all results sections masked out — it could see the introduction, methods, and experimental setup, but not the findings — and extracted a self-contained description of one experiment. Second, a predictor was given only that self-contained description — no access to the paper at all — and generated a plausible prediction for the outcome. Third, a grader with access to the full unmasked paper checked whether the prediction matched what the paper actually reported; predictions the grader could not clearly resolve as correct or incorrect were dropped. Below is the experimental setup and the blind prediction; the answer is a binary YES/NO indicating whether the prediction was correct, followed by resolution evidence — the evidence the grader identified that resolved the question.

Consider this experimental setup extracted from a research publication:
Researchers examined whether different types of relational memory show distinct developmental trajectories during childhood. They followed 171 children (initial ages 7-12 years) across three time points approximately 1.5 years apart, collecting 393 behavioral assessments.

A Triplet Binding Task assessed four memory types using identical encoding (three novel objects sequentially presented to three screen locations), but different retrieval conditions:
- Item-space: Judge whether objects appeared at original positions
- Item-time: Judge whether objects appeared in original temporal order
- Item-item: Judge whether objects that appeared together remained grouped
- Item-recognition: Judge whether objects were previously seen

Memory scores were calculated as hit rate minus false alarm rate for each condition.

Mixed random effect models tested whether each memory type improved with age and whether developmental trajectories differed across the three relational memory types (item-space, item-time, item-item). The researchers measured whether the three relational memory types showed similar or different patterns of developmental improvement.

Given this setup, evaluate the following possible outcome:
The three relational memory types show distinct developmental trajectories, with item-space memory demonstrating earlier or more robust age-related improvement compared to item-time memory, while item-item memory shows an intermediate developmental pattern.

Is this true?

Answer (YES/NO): NO